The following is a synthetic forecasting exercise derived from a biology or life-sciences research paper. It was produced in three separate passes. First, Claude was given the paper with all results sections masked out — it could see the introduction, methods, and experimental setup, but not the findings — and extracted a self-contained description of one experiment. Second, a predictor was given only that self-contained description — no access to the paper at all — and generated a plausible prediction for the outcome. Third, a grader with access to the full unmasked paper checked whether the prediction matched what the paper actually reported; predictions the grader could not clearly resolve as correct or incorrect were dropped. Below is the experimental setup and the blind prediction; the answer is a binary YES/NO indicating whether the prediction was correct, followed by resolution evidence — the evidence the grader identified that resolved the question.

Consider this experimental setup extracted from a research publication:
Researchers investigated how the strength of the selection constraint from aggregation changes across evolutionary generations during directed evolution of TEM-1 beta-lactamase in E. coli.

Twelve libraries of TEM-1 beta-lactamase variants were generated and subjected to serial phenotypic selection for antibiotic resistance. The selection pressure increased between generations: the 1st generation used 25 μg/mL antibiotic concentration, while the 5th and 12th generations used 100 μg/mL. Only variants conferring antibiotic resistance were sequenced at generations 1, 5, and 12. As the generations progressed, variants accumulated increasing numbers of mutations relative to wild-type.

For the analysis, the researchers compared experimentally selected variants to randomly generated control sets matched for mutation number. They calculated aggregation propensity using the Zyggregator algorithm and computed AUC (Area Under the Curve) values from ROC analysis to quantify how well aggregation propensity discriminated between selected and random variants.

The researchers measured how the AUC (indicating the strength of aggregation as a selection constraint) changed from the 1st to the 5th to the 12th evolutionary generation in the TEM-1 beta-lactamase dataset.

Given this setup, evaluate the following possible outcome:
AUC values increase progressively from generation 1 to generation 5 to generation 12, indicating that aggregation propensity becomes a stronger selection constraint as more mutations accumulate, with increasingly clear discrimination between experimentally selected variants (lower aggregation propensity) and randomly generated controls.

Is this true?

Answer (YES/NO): YES